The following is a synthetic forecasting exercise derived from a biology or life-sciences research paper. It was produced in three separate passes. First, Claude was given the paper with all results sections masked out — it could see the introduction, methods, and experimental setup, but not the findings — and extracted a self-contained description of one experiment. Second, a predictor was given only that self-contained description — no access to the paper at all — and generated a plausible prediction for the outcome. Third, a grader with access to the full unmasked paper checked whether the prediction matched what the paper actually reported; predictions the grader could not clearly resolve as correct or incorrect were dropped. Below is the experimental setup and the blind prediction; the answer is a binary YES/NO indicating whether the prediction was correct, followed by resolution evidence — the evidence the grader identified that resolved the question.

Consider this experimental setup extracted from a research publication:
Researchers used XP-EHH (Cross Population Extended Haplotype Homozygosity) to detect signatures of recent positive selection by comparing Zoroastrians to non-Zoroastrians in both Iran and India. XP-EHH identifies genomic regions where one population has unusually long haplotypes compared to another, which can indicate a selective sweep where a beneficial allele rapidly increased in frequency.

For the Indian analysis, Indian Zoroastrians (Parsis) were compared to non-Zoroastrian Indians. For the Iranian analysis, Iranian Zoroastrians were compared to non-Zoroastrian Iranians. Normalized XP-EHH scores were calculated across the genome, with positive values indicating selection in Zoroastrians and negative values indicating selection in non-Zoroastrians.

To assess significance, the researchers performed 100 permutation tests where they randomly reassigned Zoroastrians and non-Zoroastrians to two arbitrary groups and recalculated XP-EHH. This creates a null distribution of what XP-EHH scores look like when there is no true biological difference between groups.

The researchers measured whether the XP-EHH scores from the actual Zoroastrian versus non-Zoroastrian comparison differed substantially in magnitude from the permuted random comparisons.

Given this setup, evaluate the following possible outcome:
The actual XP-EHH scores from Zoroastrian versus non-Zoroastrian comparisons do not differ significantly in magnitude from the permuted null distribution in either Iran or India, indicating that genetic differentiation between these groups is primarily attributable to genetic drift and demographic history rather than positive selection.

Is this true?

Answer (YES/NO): YES